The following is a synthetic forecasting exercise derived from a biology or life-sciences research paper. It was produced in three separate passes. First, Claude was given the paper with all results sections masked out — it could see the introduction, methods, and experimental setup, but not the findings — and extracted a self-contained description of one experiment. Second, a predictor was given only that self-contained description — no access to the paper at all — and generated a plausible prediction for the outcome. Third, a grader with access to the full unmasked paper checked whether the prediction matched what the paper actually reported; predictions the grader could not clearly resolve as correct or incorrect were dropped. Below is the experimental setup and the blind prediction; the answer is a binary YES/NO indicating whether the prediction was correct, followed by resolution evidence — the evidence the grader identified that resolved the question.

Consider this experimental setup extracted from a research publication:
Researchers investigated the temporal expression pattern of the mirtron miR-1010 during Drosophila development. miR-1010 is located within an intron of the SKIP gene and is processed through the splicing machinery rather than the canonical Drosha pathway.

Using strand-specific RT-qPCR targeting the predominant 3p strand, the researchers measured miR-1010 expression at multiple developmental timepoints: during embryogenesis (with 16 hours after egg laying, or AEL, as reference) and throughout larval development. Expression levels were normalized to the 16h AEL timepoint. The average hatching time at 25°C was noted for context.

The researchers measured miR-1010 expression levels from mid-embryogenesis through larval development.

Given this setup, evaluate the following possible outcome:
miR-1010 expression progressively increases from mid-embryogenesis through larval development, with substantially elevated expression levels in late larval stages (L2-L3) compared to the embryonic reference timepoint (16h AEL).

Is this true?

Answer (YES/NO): NO